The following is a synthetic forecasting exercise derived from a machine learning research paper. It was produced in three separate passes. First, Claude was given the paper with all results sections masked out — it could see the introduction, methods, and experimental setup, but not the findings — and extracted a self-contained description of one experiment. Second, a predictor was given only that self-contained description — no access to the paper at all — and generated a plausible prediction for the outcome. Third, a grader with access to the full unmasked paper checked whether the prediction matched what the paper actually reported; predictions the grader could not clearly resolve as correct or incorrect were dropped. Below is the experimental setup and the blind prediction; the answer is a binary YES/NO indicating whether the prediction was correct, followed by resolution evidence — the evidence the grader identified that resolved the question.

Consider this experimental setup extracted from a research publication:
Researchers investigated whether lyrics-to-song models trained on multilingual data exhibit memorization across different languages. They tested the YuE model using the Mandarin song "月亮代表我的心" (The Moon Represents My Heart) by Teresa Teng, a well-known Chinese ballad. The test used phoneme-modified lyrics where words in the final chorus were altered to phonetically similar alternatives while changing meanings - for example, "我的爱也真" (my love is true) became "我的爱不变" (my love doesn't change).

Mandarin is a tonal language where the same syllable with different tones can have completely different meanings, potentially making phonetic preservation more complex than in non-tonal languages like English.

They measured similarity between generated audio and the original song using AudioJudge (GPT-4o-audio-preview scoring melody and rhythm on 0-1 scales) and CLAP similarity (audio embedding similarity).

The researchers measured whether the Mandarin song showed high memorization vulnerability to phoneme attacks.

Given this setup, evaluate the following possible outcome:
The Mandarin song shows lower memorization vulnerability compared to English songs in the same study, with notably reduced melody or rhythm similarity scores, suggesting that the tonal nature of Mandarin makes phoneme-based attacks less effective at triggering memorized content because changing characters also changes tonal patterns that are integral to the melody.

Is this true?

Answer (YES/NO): NO